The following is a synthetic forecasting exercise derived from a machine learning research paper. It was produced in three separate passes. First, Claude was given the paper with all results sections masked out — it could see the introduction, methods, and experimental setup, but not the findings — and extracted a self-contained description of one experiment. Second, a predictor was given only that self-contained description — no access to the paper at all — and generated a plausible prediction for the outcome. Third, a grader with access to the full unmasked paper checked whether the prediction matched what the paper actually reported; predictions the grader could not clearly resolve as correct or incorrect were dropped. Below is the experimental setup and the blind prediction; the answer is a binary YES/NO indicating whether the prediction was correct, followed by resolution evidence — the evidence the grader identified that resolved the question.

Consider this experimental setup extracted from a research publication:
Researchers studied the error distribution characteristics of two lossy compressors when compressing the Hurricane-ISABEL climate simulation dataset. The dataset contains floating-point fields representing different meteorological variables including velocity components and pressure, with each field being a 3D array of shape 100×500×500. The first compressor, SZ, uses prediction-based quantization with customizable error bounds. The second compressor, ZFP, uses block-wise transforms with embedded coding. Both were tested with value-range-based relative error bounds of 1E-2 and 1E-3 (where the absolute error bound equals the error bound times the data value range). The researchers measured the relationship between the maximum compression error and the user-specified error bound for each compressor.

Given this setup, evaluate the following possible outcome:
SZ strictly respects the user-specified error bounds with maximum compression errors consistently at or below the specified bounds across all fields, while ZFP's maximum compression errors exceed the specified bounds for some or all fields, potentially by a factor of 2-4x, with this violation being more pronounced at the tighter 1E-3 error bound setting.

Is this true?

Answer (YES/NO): NO